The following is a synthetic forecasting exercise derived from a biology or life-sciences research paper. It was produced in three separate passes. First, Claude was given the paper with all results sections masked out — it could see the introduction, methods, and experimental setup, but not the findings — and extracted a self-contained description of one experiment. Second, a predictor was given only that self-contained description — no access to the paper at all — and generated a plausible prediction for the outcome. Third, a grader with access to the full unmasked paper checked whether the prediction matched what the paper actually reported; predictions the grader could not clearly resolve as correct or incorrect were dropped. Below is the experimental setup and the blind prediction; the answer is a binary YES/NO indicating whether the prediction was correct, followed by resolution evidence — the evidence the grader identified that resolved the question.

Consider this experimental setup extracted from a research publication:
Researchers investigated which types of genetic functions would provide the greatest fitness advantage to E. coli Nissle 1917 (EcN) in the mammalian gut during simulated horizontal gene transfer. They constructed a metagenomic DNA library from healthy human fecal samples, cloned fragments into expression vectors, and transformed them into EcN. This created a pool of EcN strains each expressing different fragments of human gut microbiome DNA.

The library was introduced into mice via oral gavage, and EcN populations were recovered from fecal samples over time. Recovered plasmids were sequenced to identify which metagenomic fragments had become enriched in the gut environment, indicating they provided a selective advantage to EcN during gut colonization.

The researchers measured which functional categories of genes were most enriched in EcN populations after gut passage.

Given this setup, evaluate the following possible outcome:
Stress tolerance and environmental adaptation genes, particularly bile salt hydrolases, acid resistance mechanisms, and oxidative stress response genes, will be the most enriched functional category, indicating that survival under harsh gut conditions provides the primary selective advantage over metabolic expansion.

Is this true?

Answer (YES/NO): NO